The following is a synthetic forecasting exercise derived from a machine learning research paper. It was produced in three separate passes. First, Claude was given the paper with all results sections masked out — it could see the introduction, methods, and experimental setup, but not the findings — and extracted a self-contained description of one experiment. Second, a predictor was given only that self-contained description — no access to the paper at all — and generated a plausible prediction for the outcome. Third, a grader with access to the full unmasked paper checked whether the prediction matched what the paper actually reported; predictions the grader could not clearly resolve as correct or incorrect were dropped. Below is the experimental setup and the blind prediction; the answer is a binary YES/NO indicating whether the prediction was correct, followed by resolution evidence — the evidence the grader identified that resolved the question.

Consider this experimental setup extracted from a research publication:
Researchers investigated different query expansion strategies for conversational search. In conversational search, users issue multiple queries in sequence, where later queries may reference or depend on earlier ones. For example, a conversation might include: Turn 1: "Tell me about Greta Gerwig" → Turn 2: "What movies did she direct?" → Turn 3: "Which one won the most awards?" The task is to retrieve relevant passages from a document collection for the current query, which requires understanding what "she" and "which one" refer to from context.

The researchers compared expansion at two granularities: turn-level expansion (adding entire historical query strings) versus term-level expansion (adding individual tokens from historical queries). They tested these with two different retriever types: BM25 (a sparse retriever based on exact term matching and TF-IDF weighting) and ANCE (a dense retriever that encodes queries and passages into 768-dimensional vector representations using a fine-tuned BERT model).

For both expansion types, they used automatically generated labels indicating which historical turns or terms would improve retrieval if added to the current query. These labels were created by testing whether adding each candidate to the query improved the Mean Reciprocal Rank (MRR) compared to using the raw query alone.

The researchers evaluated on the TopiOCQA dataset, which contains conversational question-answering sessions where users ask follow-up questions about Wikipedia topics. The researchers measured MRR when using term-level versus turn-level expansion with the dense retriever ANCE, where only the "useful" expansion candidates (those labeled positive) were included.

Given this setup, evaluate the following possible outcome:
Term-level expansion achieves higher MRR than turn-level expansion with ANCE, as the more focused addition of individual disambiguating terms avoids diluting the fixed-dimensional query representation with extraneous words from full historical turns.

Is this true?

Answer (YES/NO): NO